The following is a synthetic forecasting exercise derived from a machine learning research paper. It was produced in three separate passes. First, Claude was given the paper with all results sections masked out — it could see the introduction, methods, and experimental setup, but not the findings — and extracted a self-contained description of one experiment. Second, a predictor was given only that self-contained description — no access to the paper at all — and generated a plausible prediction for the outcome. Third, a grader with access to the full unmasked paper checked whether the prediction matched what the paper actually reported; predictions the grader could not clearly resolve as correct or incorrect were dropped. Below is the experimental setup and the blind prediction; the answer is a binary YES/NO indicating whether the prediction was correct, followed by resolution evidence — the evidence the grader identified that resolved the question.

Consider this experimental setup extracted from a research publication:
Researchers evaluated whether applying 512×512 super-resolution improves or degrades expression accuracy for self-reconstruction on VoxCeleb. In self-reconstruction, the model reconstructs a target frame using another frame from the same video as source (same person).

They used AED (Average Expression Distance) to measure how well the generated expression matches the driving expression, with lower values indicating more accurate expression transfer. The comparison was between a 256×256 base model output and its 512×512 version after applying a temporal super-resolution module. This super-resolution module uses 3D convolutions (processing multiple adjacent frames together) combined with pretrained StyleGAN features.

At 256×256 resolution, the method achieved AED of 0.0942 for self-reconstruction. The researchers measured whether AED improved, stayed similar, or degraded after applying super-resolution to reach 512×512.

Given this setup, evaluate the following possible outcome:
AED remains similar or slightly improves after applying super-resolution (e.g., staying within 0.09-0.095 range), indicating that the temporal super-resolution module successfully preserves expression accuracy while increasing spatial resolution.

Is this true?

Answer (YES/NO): YES